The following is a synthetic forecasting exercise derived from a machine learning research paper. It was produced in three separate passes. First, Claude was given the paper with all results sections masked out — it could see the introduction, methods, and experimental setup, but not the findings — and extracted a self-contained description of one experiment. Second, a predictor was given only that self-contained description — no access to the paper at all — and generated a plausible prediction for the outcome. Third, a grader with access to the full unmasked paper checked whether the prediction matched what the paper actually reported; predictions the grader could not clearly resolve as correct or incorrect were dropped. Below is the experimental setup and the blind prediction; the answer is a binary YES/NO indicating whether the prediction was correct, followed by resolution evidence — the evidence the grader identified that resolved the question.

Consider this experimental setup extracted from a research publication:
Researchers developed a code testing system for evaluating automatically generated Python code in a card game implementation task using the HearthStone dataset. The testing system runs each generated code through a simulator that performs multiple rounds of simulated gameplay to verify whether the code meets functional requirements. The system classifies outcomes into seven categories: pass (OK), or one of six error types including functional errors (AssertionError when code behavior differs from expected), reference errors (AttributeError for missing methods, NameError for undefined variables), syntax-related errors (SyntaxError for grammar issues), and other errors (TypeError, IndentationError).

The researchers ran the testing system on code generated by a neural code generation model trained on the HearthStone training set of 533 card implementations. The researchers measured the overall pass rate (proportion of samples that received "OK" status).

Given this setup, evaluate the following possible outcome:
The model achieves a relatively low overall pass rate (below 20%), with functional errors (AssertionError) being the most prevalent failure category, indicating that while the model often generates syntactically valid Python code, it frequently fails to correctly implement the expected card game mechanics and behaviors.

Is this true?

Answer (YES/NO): NO